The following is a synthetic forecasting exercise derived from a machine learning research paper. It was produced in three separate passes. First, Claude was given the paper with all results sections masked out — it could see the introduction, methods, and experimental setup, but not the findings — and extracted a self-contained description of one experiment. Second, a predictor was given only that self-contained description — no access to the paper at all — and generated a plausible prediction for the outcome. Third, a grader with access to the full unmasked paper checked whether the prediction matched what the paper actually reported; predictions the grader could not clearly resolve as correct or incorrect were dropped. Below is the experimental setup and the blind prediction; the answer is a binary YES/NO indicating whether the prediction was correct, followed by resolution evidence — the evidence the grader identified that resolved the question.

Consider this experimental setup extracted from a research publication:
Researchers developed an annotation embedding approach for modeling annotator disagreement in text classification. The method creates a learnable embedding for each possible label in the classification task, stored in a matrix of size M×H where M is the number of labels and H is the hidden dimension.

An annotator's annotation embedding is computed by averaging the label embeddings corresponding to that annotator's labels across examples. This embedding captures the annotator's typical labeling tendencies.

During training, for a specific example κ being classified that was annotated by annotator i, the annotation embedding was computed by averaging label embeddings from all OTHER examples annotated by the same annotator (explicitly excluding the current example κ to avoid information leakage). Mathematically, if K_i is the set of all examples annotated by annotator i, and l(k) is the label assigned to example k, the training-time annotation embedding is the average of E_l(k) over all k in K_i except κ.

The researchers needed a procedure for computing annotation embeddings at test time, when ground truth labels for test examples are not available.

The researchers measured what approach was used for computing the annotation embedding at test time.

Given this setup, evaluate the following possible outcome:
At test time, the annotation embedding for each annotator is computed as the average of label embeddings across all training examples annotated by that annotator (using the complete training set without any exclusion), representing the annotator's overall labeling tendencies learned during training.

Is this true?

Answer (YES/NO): YES